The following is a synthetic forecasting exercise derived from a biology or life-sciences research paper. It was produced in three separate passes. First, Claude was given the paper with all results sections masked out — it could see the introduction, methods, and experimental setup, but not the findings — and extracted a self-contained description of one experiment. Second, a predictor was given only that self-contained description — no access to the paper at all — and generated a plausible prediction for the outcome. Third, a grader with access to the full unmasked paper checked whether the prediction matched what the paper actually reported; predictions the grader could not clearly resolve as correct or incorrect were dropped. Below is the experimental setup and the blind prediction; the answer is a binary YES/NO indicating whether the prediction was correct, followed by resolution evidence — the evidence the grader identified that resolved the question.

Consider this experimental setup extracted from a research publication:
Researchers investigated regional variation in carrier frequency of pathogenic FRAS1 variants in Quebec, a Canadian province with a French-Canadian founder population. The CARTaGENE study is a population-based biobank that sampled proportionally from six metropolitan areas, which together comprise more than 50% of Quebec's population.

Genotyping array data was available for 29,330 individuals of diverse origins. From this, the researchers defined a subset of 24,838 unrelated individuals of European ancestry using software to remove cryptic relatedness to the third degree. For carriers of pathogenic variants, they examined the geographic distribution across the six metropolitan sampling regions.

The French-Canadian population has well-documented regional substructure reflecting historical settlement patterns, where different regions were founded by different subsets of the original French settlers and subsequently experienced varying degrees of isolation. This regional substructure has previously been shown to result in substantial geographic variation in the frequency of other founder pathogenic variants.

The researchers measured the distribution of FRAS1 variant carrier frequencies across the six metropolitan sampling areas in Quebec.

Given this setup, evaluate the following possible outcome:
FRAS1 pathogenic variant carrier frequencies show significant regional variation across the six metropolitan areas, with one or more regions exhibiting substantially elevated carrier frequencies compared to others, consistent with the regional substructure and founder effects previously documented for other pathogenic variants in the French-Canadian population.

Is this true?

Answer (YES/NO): YES